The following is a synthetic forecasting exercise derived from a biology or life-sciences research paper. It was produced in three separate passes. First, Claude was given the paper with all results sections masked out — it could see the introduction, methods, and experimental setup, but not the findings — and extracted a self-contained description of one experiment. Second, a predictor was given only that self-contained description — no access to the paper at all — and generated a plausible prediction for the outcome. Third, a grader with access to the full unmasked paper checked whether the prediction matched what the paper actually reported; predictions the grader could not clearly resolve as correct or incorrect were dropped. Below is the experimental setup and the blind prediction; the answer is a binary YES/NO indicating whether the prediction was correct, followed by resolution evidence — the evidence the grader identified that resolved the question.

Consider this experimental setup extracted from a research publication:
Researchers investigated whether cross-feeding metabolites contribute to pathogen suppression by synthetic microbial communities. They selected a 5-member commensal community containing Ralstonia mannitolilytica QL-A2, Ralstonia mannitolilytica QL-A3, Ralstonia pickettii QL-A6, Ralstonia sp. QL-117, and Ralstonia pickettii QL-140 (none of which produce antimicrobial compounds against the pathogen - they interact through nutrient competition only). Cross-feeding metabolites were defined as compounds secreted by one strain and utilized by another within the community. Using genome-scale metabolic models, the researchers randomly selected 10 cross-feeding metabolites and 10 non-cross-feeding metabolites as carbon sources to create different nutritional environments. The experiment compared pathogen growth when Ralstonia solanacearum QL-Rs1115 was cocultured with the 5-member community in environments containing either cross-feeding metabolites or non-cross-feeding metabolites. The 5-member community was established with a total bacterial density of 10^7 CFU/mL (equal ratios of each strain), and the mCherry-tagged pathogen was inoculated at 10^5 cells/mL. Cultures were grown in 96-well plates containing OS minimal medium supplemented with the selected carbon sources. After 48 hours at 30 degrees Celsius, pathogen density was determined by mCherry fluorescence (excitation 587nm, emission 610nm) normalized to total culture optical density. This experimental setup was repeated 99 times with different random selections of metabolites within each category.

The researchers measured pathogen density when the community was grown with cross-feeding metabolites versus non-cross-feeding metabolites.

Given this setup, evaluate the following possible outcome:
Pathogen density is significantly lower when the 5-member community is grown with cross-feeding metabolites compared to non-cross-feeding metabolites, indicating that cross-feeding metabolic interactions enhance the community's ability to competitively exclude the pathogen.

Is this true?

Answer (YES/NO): YES